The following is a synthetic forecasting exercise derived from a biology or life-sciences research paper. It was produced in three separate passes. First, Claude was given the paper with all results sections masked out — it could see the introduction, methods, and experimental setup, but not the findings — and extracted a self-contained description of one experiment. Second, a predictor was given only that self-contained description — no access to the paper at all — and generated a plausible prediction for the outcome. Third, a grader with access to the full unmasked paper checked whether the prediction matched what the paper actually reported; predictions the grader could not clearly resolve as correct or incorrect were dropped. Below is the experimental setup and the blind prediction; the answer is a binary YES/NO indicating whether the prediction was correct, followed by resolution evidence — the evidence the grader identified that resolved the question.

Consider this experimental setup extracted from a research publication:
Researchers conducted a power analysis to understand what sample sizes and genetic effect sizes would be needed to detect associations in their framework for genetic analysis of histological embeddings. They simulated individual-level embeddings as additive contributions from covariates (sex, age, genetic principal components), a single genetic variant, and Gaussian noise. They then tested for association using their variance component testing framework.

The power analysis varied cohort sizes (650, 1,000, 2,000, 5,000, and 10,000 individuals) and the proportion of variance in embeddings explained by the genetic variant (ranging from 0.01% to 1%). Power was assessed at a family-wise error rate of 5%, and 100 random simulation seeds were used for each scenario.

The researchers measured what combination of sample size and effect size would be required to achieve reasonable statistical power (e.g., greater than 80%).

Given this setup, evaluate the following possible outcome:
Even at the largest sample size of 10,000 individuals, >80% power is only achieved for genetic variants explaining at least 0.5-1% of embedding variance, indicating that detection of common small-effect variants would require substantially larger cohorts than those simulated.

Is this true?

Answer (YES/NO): NO